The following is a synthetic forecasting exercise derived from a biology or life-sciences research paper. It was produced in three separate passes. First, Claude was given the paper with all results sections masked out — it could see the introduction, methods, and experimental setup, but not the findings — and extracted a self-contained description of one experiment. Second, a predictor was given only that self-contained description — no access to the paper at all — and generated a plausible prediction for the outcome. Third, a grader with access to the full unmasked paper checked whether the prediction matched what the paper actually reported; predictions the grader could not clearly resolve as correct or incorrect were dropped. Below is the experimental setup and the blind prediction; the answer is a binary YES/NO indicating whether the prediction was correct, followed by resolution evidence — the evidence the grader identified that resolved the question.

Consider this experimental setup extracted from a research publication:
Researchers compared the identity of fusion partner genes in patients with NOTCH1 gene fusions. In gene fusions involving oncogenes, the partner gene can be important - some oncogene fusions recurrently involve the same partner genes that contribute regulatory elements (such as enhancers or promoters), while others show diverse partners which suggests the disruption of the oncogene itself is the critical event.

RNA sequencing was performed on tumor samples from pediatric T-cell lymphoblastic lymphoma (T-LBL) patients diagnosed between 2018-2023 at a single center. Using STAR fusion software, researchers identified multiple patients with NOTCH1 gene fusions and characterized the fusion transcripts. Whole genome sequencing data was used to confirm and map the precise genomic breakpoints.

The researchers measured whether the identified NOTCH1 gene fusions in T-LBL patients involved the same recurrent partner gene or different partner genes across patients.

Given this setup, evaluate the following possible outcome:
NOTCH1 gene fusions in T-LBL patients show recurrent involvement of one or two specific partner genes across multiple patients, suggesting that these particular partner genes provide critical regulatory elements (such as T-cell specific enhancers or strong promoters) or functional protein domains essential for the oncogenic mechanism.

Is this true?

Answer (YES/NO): NO